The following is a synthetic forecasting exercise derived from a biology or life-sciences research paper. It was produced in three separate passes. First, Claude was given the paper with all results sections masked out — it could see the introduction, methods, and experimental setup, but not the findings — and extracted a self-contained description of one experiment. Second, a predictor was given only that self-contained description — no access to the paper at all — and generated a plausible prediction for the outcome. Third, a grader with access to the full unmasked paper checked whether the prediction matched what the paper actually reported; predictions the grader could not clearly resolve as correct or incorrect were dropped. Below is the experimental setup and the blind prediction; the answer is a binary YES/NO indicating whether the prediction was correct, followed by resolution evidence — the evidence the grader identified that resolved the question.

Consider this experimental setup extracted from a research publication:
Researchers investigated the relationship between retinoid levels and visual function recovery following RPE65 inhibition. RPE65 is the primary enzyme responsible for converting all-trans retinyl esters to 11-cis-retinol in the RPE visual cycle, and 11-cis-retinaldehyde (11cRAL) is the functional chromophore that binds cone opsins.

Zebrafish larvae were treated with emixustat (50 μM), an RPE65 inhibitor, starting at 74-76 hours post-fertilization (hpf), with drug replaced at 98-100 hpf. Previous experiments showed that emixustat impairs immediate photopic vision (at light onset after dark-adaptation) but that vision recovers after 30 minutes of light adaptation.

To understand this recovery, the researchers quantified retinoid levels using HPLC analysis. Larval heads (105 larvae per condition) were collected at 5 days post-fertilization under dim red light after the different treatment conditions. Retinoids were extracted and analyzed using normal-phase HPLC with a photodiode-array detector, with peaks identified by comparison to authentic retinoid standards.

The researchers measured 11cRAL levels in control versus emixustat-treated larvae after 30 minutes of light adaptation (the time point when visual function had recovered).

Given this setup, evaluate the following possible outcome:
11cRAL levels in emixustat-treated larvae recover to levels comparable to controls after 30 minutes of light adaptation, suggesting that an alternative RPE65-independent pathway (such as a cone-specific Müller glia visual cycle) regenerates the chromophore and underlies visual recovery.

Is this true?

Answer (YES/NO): NO